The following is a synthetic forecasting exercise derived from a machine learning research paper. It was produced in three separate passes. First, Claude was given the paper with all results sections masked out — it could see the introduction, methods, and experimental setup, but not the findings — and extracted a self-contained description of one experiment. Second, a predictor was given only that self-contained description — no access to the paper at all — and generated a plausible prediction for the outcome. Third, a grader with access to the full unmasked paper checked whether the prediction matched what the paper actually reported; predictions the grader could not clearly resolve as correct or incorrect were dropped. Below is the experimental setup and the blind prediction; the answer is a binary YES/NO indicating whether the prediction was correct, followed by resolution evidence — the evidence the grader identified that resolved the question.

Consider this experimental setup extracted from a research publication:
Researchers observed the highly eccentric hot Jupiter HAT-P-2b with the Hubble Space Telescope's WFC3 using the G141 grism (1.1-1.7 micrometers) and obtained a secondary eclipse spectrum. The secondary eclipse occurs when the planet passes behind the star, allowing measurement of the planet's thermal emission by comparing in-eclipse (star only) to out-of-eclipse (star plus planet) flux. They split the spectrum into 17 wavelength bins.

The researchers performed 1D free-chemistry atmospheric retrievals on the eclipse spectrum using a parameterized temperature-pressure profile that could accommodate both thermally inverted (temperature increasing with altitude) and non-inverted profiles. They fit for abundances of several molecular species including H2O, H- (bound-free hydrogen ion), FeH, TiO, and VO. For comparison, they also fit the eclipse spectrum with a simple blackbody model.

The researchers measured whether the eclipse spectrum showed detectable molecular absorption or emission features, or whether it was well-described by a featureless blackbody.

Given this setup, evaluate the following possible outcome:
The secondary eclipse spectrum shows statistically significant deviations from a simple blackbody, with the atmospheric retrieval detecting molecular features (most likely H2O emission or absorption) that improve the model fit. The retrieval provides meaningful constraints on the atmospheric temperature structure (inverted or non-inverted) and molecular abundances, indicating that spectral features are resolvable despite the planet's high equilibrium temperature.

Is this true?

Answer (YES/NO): NO